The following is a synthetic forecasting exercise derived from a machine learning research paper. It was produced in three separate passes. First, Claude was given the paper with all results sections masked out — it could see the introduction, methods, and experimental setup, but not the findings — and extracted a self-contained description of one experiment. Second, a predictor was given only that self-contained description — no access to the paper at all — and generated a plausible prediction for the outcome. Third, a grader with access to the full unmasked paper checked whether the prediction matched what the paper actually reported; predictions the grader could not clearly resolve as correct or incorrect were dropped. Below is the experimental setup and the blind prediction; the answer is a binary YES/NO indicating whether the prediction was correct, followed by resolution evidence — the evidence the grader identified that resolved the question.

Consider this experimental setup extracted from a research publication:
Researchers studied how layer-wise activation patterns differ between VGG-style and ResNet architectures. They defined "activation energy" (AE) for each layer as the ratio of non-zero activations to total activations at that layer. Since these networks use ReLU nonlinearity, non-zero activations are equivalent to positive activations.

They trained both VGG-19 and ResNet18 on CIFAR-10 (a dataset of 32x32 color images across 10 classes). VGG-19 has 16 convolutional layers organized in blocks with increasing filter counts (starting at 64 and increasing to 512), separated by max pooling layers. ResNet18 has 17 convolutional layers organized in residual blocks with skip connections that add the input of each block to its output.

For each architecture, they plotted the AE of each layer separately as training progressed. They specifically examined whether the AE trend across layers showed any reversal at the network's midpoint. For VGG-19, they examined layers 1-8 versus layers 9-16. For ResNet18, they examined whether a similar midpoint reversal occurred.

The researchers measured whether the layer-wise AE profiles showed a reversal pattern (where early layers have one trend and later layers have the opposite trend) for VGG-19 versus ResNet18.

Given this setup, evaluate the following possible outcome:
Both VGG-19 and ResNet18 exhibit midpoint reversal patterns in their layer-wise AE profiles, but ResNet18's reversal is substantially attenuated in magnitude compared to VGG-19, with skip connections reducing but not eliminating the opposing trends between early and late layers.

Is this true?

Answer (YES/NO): NO